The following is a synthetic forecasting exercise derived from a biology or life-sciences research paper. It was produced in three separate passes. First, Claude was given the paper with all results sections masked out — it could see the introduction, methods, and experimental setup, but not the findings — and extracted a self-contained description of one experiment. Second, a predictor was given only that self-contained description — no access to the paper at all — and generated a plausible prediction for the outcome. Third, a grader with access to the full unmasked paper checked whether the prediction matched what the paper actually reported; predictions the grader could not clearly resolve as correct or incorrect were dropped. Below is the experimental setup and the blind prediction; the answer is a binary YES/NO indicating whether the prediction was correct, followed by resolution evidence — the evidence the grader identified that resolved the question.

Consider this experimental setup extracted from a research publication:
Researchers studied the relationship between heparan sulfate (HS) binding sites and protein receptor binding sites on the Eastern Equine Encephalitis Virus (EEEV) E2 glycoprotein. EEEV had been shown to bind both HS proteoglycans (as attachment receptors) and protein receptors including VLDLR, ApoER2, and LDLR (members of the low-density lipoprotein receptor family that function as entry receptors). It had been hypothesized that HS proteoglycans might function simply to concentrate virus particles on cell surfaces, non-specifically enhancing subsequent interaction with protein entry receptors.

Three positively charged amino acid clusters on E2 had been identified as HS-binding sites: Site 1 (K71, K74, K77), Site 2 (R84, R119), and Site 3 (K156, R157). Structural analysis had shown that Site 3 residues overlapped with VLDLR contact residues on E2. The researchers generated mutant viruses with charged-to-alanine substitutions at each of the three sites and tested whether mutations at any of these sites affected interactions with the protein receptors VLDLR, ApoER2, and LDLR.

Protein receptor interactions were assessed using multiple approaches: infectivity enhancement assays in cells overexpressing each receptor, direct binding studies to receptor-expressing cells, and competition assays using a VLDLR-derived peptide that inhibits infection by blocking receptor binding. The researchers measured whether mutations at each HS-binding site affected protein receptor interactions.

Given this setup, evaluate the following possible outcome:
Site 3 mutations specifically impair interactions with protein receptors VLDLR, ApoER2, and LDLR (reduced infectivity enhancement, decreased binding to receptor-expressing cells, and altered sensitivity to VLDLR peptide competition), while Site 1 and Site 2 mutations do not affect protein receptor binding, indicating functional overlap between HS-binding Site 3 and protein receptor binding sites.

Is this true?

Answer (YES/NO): NO